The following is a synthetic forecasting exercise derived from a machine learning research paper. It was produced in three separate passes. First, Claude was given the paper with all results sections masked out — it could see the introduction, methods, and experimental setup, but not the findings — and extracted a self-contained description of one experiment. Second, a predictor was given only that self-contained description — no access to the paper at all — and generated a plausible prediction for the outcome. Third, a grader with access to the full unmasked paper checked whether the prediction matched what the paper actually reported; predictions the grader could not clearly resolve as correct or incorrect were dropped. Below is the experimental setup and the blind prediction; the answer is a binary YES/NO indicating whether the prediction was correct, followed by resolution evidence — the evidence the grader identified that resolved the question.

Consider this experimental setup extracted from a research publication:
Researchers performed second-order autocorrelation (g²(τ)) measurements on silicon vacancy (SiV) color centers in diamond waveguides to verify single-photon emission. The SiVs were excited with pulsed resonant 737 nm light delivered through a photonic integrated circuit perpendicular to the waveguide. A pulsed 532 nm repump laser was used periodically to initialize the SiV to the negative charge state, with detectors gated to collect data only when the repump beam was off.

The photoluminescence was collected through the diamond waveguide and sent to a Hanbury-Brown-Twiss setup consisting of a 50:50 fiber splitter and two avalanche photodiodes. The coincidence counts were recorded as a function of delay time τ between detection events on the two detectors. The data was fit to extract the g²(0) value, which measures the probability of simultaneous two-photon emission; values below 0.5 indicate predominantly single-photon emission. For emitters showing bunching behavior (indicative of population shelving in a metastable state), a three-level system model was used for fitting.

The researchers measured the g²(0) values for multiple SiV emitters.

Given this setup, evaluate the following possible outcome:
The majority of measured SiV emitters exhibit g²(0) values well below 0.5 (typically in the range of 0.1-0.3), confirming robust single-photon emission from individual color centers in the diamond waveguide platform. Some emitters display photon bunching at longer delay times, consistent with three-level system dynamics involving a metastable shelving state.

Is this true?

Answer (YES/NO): NO